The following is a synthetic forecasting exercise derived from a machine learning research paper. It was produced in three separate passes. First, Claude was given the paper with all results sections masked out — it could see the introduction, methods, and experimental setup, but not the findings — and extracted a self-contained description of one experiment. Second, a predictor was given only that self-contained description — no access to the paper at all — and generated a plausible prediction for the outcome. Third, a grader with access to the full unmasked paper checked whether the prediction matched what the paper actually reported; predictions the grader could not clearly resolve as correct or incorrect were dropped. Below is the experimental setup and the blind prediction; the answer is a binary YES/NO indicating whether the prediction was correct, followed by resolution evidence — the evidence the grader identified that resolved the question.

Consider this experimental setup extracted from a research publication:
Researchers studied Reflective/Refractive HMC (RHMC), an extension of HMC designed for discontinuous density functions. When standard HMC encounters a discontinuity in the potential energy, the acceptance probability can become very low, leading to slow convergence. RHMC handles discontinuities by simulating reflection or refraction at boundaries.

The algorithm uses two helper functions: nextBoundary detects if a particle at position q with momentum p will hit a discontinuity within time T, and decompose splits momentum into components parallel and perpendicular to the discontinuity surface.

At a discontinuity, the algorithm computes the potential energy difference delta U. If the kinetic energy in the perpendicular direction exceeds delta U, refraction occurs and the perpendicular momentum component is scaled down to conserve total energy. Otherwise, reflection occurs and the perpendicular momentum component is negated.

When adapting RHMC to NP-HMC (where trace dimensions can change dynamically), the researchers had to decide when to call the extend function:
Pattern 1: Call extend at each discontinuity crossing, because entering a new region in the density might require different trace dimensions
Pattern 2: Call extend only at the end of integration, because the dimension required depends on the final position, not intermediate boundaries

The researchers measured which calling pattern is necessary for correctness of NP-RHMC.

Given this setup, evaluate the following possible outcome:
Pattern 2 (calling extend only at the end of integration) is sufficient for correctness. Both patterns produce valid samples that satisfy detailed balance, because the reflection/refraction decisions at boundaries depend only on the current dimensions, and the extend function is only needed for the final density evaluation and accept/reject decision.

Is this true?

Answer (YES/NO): NO